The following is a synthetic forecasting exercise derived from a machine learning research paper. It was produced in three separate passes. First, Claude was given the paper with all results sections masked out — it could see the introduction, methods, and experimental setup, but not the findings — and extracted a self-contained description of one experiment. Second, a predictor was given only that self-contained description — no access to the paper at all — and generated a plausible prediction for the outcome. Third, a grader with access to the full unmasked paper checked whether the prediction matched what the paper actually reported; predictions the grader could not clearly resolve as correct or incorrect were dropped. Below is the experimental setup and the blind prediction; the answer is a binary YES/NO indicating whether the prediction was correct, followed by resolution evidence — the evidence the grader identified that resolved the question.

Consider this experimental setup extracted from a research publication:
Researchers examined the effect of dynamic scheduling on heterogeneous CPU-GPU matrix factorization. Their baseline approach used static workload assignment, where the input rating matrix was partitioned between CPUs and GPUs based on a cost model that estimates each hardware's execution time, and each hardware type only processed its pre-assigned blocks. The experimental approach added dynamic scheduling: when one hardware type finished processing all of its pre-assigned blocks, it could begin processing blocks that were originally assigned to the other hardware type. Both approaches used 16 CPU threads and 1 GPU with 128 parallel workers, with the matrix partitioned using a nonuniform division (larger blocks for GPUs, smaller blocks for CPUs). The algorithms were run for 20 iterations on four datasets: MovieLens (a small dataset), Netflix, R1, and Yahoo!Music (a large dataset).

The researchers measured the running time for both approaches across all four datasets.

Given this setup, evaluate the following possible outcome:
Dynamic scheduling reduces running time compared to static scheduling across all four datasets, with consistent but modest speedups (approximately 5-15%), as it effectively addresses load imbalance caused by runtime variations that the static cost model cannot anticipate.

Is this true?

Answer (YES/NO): YES